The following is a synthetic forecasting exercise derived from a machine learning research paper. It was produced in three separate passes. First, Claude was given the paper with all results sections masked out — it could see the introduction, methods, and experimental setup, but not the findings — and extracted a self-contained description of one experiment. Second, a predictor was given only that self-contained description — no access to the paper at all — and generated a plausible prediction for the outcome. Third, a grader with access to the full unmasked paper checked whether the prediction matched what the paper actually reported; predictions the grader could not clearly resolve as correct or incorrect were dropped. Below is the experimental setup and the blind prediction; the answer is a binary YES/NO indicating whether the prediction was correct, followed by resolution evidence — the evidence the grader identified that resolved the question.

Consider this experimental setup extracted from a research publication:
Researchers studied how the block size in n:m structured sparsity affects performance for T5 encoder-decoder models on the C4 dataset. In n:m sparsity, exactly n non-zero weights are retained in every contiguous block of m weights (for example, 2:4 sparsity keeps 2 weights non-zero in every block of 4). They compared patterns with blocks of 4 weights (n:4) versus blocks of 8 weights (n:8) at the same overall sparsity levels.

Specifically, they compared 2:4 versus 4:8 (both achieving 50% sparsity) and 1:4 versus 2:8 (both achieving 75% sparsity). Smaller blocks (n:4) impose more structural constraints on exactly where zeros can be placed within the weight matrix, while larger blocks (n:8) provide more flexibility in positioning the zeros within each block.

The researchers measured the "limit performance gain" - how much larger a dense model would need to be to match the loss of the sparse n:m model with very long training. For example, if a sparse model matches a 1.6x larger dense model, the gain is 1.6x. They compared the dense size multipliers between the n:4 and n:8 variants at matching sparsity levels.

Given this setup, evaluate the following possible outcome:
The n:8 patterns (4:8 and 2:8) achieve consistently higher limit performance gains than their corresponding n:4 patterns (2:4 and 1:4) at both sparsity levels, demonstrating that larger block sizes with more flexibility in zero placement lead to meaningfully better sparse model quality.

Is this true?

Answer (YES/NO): NO